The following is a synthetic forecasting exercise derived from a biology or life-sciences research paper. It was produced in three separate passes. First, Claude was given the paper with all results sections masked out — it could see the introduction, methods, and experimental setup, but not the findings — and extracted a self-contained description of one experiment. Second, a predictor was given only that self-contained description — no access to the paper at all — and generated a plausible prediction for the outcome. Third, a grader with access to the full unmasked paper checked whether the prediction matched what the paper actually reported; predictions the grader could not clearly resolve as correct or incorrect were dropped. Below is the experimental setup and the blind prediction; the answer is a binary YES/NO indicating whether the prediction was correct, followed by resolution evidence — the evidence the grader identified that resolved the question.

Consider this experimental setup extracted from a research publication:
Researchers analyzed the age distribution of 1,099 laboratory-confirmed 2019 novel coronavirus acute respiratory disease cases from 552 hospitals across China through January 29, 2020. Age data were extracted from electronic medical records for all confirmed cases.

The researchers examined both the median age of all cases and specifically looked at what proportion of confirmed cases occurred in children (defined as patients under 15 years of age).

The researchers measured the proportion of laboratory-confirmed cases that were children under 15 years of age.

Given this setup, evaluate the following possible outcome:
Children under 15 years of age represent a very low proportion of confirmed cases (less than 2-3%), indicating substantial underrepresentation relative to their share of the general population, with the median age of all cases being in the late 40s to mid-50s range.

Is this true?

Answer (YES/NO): YES